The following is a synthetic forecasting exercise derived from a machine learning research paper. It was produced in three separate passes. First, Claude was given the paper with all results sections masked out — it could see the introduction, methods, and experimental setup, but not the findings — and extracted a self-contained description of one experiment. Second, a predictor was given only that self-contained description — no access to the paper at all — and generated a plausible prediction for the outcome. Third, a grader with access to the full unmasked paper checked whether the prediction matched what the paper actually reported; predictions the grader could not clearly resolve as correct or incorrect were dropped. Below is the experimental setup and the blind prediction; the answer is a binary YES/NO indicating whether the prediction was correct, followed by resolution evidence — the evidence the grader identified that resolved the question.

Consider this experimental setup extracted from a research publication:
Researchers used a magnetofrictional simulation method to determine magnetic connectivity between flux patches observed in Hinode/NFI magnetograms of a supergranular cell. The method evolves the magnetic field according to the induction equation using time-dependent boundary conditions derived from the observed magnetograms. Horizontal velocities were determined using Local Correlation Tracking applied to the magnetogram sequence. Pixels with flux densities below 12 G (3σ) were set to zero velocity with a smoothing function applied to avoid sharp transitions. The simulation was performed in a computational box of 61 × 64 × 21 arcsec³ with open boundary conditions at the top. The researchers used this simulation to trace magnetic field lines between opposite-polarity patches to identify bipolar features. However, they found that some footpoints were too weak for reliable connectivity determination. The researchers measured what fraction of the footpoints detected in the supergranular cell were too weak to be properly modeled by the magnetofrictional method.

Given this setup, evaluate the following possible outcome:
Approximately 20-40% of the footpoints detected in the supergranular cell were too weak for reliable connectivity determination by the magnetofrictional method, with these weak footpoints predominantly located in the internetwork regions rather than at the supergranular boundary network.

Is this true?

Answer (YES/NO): NO